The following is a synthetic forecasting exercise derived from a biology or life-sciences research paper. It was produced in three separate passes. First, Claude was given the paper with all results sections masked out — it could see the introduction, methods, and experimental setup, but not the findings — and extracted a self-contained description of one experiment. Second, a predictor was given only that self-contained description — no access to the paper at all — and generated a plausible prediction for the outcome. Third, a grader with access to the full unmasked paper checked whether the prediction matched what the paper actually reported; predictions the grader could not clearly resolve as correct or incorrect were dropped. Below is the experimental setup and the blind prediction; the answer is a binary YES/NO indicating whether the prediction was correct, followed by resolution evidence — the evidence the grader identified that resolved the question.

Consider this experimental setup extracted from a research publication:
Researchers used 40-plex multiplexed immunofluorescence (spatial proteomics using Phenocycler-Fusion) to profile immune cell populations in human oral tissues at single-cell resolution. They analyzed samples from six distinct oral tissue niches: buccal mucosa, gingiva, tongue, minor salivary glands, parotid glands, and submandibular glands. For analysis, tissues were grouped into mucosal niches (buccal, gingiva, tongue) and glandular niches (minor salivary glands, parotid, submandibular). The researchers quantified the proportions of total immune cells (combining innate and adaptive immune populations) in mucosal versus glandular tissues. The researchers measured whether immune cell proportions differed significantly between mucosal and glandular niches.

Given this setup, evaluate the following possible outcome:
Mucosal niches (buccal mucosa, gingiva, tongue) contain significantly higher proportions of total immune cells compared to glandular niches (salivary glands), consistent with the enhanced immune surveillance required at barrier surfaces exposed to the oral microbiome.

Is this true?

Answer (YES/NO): NO